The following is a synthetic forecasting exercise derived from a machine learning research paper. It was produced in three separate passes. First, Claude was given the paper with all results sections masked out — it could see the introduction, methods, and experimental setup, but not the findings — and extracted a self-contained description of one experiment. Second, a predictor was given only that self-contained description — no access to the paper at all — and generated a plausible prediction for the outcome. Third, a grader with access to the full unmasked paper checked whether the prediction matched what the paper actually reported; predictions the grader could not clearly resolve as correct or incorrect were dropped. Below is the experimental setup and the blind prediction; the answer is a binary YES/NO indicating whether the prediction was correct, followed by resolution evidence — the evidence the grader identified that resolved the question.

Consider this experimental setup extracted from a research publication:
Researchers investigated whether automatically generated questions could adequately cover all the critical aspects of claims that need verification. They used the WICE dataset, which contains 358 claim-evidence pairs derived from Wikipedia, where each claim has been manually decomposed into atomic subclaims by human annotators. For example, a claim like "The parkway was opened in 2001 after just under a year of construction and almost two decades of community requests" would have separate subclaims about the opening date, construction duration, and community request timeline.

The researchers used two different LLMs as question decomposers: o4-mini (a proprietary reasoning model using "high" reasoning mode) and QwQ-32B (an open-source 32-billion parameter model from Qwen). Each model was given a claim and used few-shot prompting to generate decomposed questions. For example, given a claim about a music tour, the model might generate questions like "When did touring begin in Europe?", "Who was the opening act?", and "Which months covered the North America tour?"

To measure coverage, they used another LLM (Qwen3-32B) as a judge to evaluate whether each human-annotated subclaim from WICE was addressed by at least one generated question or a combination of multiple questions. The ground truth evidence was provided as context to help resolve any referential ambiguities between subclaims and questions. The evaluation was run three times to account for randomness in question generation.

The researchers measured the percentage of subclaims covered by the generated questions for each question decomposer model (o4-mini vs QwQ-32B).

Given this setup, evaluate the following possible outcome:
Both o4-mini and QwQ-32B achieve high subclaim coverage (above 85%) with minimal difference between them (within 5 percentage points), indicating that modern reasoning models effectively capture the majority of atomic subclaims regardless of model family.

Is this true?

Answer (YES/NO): YES